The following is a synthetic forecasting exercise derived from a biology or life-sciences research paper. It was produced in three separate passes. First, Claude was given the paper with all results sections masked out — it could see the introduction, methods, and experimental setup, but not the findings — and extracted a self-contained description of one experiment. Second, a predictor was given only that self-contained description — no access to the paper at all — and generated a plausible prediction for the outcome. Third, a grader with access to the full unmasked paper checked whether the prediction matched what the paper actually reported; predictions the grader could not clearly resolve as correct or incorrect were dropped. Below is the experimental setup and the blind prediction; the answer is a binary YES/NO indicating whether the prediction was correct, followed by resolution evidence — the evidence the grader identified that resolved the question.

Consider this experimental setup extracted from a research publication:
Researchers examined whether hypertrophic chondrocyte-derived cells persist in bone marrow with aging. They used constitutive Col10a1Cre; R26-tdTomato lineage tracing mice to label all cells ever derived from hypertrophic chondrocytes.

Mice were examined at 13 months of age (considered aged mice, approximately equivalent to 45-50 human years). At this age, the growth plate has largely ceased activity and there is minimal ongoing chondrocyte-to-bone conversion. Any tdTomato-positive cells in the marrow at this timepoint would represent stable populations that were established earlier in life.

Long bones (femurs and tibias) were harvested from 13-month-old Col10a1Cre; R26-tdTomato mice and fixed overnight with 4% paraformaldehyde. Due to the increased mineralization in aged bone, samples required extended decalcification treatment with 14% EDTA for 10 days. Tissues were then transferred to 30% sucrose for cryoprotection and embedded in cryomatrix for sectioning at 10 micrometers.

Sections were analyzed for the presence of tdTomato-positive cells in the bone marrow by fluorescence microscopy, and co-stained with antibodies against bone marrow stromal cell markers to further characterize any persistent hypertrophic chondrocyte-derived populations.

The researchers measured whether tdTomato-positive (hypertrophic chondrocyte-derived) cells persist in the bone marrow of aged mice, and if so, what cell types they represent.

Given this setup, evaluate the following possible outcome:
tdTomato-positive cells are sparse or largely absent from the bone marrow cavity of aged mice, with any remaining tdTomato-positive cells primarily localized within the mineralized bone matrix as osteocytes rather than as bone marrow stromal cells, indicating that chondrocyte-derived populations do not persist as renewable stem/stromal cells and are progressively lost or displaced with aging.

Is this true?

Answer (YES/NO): NO